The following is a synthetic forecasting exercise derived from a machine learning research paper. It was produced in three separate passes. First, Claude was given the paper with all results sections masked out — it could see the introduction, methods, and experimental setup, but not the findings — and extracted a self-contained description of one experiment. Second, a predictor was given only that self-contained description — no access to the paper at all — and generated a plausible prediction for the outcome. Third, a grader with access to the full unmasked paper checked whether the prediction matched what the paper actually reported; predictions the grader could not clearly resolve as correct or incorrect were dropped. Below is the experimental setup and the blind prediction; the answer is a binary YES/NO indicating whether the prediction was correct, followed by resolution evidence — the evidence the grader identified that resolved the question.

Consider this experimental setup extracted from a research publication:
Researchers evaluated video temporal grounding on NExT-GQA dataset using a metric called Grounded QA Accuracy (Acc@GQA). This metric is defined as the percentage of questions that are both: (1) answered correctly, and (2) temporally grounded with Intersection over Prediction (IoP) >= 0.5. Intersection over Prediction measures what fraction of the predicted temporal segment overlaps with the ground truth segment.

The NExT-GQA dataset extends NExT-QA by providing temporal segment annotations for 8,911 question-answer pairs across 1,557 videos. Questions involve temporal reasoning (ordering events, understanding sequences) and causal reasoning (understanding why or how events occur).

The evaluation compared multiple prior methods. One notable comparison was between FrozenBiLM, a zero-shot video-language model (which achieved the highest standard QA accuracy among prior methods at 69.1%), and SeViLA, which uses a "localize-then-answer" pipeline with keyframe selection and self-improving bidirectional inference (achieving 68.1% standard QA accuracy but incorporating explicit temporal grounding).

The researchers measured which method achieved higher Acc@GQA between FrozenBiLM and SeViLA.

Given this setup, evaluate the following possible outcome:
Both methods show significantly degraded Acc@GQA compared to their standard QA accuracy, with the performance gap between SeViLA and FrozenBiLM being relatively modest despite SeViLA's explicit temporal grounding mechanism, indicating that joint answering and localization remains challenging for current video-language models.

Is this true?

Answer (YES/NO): YES